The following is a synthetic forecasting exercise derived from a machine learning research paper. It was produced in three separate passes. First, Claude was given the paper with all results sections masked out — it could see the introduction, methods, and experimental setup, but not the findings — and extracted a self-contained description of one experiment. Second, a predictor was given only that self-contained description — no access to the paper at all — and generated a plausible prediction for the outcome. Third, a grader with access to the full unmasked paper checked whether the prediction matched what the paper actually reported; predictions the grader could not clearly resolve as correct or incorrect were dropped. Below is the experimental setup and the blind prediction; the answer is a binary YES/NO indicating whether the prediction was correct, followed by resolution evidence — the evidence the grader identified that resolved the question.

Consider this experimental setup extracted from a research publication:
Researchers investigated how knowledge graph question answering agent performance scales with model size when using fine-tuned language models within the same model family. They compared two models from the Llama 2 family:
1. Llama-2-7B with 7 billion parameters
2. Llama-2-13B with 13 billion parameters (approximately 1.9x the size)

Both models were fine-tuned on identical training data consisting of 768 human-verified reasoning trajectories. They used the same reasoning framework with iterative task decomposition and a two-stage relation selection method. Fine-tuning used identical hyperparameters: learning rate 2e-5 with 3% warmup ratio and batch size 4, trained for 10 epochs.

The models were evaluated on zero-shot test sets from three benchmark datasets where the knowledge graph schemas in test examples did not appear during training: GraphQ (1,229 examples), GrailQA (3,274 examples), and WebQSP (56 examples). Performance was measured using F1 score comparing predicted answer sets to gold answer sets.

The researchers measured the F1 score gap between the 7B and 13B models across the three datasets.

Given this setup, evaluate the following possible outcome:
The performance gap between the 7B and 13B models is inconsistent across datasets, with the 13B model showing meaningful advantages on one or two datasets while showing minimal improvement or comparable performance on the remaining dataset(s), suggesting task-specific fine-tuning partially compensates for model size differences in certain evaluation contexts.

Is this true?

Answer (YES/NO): NO